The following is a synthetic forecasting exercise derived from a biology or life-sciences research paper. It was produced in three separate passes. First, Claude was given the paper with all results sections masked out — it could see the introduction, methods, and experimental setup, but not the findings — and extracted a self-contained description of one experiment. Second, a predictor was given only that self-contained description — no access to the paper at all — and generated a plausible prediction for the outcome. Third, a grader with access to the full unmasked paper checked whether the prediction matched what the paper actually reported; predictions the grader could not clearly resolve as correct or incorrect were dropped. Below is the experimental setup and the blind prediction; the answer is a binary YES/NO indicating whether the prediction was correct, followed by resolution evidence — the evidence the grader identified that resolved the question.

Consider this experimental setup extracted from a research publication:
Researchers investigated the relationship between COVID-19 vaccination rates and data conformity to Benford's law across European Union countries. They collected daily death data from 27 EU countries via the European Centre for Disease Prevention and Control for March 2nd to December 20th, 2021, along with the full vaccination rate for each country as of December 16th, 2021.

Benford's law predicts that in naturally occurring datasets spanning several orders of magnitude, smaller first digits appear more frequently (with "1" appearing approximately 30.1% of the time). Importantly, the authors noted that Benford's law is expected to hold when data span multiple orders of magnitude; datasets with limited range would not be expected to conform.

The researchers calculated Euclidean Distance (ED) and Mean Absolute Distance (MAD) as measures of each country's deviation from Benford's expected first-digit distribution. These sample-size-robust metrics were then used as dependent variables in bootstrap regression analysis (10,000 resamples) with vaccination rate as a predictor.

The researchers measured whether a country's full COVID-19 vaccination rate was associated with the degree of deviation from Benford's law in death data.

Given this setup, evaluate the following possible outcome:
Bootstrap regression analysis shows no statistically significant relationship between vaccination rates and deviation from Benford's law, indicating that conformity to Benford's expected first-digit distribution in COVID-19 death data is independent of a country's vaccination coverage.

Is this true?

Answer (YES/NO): NO